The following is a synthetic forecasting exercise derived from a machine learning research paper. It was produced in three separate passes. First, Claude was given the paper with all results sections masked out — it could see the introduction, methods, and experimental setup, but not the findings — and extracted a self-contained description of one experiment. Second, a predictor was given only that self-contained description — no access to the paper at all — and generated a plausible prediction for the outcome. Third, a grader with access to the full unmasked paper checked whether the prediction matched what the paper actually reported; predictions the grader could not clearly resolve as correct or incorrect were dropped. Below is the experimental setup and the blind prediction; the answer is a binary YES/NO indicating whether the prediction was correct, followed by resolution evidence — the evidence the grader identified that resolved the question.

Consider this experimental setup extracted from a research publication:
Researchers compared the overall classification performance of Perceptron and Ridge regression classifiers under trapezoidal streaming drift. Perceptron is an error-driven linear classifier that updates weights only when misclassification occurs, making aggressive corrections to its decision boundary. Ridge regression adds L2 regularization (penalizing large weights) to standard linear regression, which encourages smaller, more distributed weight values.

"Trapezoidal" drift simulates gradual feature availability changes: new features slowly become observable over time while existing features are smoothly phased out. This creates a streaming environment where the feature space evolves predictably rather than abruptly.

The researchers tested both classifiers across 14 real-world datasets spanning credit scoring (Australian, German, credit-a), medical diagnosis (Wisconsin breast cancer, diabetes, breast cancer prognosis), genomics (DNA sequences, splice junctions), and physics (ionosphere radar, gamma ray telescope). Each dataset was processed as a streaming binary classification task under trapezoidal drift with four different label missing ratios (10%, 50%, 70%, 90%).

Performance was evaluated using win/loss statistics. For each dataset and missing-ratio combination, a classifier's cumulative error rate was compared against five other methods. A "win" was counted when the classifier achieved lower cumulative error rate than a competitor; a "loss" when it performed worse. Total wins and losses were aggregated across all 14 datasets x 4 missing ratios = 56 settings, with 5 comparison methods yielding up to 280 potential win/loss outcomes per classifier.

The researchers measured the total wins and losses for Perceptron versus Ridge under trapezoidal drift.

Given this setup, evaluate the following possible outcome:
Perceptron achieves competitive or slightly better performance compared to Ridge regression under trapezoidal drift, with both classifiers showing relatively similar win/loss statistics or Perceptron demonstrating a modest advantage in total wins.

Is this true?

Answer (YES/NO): NO